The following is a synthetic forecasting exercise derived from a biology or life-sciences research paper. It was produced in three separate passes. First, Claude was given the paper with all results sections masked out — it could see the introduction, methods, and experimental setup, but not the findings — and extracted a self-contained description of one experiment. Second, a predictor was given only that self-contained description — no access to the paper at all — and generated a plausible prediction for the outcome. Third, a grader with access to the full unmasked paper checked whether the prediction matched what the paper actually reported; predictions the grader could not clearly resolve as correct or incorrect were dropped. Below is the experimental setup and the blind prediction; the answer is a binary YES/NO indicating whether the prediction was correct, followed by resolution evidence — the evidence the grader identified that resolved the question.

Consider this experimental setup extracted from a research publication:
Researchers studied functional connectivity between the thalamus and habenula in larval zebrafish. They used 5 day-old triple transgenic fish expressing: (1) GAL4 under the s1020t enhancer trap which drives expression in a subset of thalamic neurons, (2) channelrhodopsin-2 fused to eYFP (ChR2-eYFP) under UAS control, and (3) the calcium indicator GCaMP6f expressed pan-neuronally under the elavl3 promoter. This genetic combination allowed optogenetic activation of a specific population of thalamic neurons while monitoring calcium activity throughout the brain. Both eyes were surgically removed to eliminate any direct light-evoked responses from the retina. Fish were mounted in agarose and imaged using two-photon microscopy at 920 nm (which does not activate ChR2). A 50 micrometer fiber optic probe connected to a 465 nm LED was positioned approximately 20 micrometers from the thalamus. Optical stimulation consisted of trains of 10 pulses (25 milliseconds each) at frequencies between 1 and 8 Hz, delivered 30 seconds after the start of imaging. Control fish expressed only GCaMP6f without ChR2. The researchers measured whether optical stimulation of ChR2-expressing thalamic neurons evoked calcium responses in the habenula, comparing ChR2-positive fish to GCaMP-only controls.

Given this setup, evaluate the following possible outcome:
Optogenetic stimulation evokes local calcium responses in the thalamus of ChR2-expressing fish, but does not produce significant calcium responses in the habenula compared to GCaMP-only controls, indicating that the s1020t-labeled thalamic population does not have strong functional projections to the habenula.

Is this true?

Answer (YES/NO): NO